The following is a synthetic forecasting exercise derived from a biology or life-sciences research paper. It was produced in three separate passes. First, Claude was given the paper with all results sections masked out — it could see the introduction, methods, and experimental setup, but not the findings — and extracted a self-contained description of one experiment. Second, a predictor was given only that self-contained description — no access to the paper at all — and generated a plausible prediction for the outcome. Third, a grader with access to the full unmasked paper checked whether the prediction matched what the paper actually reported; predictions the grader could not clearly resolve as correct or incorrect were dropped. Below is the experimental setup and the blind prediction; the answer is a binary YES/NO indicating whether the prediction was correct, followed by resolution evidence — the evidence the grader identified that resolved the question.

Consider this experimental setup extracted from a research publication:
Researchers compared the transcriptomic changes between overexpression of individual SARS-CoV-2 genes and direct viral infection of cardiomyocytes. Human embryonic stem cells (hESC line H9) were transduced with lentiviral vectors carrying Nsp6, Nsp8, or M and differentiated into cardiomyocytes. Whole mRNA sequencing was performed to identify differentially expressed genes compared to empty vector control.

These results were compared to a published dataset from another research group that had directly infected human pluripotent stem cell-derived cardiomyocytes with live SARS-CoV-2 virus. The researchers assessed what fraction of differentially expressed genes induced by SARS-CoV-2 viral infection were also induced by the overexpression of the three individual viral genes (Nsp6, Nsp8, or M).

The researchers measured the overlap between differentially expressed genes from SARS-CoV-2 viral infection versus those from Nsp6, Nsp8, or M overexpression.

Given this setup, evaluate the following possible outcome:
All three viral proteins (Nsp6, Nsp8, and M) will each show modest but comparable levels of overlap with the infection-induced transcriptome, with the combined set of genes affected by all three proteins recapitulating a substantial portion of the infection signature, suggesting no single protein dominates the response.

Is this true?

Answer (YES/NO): NO